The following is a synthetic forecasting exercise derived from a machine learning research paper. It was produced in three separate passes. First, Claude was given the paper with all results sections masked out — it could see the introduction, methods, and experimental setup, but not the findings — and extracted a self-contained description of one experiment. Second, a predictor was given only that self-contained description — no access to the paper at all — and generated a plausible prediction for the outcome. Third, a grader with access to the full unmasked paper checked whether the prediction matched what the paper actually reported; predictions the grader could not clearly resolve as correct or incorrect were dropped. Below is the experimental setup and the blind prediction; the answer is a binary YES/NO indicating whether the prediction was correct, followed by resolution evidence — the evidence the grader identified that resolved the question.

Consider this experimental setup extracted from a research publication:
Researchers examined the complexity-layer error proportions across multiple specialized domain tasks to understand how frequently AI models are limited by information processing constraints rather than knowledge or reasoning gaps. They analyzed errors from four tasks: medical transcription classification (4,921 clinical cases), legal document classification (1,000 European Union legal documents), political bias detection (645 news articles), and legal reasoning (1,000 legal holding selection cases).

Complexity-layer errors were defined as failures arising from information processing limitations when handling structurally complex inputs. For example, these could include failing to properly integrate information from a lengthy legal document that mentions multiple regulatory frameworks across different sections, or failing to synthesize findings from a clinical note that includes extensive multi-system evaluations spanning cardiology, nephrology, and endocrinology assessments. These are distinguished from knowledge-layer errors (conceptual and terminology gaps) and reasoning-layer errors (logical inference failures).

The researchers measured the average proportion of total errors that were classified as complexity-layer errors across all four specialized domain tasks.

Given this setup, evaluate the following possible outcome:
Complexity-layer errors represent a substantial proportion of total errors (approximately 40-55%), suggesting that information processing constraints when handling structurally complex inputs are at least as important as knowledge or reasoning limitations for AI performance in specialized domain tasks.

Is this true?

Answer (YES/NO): NO